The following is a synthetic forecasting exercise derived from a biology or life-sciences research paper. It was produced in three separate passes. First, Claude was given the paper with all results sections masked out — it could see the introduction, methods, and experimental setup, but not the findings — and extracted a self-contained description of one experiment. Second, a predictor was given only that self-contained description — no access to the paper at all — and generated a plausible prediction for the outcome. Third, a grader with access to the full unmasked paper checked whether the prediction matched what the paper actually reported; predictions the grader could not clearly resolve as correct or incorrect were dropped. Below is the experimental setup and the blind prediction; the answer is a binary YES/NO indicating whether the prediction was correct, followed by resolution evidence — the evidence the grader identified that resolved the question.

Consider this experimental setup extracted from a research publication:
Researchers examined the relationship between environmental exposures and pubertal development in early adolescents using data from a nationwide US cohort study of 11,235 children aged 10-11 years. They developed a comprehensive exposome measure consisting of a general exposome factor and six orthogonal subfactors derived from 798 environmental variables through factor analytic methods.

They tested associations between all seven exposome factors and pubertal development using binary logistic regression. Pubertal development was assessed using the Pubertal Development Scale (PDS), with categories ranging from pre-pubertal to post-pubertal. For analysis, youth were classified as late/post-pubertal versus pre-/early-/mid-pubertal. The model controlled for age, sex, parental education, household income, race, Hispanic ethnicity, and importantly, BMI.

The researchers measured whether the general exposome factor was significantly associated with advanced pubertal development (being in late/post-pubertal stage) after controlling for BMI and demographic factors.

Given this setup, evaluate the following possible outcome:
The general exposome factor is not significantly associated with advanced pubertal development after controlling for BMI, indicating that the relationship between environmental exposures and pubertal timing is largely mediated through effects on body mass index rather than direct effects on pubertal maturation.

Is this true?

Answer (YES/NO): NO